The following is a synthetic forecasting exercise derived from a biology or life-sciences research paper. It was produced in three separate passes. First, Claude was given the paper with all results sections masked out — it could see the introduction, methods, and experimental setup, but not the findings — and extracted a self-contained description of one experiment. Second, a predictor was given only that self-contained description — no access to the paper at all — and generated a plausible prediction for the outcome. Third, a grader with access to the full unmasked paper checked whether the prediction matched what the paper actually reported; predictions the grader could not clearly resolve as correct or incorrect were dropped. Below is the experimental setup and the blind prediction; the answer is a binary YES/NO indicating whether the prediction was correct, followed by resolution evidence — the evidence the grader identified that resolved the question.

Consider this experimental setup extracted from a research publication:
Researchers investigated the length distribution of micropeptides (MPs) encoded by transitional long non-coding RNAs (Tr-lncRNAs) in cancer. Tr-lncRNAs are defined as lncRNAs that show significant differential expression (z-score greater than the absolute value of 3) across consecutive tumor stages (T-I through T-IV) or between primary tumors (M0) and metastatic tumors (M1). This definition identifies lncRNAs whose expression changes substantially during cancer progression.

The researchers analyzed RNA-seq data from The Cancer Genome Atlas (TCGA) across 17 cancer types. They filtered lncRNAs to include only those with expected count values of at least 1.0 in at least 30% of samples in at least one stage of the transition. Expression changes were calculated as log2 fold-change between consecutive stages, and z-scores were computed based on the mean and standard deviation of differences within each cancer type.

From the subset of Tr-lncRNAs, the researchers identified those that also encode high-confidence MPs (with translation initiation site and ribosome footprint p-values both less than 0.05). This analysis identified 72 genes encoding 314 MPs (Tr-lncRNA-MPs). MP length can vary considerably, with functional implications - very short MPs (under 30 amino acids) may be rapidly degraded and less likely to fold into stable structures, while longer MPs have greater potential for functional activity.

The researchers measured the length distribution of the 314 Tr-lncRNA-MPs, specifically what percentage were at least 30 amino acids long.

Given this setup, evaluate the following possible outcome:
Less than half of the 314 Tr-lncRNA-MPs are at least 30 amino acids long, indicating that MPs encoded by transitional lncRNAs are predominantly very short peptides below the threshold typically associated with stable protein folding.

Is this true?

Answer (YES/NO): NO